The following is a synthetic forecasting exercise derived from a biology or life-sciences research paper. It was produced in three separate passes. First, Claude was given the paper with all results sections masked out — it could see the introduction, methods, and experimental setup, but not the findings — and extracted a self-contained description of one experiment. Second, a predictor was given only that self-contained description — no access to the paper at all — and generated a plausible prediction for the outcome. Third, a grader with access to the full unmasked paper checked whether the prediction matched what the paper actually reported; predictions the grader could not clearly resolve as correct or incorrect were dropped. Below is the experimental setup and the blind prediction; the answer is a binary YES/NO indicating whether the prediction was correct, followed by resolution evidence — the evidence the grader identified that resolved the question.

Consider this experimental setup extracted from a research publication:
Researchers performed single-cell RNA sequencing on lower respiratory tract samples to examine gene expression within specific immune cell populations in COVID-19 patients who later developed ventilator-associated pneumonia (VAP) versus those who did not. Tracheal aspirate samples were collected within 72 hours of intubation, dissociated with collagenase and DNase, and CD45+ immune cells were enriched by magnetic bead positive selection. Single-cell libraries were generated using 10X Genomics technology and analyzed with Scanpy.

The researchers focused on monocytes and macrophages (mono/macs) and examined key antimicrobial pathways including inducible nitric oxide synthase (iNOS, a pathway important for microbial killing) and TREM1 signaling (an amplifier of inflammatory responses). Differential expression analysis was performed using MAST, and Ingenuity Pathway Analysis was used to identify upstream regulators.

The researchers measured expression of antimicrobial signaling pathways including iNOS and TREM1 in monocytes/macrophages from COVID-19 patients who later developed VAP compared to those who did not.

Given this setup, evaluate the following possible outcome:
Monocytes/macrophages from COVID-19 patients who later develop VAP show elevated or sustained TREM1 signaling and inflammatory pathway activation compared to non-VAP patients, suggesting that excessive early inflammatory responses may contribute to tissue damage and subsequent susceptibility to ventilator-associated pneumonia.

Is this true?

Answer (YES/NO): NO